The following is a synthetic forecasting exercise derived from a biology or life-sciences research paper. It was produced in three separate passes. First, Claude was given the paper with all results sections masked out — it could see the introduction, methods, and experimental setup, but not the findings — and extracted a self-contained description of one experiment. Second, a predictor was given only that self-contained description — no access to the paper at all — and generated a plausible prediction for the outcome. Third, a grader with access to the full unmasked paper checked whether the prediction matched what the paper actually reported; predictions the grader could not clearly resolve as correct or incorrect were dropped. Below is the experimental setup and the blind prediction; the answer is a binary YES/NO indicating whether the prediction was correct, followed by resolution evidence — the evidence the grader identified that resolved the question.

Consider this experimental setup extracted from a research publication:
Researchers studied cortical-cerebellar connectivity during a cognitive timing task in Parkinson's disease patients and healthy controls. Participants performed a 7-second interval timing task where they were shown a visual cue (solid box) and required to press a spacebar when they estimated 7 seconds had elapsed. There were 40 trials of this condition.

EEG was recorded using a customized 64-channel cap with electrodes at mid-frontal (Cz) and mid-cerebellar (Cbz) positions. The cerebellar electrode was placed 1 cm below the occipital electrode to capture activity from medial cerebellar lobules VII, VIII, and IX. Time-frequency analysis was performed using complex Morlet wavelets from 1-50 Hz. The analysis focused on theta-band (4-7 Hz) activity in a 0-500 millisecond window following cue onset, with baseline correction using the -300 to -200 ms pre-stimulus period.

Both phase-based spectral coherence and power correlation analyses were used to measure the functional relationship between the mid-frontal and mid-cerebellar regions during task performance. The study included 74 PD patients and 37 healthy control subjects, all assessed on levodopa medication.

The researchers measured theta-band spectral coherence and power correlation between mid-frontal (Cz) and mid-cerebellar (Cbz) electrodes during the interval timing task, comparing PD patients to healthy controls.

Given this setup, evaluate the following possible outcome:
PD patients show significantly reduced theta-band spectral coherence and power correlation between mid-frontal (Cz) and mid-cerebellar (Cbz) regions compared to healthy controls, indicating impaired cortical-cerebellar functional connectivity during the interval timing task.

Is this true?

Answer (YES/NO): NO